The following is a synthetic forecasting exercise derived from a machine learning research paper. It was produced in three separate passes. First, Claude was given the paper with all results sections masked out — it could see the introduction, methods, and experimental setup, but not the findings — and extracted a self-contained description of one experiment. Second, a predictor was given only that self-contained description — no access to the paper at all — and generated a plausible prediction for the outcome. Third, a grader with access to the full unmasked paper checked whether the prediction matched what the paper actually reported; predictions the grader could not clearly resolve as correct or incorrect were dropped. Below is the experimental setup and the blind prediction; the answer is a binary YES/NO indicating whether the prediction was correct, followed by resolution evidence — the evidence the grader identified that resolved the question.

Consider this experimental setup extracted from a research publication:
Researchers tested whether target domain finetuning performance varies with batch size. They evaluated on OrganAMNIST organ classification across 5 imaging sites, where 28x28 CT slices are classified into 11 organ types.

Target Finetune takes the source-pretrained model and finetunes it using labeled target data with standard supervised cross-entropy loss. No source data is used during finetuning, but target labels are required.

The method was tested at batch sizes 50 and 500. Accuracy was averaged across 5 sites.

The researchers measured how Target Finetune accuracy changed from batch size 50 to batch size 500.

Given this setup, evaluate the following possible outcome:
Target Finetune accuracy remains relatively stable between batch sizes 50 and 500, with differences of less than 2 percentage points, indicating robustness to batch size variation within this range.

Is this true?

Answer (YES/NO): NO